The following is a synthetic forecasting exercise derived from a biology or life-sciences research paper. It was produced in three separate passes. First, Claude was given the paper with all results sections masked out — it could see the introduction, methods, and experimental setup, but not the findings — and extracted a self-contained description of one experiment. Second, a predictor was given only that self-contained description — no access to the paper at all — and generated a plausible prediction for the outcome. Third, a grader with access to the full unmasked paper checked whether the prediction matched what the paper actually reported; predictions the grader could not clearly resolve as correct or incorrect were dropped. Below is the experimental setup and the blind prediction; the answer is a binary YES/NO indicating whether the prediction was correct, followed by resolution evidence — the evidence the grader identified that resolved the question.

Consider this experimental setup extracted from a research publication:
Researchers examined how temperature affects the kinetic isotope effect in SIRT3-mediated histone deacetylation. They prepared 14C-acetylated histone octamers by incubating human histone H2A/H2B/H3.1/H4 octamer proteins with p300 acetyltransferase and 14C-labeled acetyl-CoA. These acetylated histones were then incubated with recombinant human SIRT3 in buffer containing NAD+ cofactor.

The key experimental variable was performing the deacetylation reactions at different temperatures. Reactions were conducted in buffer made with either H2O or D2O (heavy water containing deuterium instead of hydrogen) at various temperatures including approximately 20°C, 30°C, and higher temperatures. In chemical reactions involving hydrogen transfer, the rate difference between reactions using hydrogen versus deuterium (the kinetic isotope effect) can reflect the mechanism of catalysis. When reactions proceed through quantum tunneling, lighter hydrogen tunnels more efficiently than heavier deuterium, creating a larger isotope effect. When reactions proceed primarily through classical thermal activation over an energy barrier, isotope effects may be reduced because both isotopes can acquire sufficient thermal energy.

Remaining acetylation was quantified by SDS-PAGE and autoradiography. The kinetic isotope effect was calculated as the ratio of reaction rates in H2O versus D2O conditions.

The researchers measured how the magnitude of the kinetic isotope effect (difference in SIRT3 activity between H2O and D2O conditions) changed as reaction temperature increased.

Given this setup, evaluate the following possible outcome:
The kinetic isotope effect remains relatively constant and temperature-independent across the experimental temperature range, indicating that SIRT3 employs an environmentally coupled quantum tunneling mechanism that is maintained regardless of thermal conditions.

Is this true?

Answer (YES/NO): NO